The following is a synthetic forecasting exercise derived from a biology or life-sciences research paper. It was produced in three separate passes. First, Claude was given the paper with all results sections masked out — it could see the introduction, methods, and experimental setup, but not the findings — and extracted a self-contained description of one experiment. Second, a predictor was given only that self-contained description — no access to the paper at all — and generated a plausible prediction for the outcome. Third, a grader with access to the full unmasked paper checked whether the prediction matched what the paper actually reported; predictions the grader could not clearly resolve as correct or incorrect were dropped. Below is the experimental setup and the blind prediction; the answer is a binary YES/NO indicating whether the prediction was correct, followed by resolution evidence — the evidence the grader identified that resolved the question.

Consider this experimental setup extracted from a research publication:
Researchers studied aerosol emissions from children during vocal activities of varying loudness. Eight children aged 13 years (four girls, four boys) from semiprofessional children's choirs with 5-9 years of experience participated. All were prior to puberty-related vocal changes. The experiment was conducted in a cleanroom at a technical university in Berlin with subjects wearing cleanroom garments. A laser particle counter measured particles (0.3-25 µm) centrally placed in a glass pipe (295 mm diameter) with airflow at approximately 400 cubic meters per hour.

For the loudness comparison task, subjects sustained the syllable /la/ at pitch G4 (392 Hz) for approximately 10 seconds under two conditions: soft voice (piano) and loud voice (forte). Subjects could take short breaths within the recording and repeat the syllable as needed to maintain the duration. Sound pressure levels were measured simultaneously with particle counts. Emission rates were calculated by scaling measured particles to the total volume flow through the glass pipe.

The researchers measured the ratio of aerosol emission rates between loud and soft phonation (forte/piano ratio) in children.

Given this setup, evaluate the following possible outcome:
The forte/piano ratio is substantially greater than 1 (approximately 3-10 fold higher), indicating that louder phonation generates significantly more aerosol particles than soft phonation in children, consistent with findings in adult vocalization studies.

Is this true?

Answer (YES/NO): NO